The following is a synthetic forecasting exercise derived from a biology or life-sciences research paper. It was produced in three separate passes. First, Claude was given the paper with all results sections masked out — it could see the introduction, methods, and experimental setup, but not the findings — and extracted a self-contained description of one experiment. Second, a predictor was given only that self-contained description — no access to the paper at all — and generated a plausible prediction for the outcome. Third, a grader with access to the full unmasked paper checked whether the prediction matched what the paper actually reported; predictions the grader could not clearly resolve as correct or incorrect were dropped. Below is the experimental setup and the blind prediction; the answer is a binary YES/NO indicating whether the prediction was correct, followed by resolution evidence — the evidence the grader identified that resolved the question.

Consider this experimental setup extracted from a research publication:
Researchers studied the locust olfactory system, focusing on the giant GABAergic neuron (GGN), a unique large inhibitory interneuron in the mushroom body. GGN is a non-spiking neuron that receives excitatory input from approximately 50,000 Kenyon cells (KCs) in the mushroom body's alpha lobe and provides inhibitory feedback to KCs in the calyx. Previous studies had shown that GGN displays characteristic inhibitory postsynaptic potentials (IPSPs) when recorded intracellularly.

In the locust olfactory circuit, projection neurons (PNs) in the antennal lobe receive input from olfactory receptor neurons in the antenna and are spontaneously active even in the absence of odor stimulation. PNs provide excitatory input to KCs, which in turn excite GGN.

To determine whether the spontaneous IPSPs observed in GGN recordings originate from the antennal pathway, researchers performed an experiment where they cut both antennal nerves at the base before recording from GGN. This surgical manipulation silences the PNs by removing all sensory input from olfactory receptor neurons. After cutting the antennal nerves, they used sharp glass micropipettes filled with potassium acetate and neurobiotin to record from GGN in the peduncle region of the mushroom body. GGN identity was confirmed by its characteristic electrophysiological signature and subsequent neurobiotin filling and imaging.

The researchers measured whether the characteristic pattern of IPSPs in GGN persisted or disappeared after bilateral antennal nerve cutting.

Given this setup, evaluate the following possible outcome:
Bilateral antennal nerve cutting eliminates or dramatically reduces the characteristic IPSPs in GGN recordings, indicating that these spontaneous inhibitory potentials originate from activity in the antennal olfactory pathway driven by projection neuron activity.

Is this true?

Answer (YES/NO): NO